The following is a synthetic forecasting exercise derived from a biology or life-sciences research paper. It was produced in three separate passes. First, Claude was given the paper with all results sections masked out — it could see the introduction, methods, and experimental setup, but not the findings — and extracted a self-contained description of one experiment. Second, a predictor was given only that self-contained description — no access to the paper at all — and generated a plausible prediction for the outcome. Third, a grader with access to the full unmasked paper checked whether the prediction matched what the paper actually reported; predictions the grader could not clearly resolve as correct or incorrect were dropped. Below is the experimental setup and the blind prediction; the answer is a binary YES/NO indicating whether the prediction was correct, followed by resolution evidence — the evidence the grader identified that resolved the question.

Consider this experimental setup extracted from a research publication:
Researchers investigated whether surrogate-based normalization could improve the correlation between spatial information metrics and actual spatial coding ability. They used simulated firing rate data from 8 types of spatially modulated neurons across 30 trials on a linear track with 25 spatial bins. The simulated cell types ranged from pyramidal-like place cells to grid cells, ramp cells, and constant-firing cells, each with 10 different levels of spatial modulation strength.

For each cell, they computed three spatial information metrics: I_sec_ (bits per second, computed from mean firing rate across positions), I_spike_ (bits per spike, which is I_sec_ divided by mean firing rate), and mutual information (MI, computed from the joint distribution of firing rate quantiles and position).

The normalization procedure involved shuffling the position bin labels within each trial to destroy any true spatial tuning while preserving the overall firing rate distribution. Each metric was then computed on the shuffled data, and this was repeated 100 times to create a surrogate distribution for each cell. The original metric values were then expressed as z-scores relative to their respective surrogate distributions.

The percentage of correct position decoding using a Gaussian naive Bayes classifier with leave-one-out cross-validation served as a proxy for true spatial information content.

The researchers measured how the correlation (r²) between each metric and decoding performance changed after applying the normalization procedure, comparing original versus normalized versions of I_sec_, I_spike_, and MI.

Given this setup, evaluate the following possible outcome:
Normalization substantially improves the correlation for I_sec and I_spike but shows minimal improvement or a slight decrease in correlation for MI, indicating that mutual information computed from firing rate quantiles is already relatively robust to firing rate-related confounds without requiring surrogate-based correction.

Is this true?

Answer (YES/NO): YES